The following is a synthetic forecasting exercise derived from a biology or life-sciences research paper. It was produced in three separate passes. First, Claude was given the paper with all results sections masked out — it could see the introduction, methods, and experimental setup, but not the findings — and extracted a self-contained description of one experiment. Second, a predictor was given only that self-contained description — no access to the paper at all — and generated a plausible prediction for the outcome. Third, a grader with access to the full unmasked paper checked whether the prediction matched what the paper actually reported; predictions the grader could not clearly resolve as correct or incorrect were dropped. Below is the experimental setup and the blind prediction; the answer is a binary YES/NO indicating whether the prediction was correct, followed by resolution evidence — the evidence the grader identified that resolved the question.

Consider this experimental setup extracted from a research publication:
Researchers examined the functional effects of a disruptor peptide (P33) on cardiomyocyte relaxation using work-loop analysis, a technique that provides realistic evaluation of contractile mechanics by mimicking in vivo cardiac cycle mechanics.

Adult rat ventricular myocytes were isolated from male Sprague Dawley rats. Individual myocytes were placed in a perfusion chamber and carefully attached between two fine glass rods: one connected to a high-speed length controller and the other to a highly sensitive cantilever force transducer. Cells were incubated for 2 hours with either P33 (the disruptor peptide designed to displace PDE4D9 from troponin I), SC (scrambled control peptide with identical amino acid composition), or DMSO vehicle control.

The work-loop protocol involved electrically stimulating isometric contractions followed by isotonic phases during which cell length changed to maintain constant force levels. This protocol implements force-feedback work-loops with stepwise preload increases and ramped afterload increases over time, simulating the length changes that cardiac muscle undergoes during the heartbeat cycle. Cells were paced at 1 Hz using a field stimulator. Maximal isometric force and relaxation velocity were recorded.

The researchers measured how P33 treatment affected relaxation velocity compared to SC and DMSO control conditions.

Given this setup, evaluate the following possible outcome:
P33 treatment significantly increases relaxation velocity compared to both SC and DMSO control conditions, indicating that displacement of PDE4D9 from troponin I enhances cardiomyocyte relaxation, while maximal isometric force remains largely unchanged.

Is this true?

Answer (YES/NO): NO